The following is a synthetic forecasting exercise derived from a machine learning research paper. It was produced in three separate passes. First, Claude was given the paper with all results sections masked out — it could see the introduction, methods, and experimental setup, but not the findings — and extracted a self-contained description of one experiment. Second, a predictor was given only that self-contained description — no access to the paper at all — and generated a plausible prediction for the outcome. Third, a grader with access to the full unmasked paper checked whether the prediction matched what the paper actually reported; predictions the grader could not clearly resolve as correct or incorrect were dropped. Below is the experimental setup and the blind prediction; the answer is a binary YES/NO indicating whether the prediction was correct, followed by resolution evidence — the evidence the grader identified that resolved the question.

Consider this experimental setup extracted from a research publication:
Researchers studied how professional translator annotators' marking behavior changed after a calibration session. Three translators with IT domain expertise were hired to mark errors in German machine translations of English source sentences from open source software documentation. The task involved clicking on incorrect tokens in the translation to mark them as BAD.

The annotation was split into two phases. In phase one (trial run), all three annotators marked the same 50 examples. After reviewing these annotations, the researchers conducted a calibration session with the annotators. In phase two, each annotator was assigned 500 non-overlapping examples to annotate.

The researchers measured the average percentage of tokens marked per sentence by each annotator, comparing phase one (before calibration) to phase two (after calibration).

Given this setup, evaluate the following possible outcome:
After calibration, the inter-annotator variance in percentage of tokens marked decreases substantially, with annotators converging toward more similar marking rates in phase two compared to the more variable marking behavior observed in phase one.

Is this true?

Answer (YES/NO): NO